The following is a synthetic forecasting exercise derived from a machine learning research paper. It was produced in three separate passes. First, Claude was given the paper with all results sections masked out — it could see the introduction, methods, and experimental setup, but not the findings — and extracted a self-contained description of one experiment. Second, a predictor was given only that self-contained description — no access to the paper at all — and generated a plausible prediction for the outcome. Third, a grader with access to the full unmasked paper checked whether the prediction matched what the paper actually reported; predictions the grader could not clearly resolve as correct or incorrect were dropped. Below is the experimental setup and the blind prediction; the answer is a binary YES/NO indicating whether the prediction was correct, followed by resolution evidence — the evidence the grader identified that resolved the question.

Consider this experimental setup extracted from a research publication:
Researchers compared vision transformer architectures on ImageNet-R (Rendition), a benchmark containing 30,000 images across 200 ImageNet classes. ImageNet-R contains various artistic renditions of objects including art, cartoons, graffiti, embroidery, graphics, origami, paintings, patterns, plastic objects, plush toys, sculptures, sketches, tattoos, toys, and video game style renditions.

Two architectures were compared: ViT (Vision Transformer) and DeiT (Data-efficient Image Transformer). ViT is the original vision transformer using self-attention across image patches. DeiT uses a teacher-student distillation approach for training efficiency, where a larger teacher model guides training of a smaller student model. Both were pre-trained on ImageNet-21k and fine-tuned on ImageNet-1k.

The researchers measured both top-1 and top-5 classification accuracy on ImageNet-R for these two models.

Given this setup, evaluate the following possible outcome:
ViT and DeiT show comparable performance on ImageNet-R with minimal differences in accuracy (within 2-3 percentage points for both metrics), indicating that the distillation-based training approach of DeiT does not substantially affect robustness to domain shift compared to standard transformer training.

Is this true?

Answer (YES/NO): NO